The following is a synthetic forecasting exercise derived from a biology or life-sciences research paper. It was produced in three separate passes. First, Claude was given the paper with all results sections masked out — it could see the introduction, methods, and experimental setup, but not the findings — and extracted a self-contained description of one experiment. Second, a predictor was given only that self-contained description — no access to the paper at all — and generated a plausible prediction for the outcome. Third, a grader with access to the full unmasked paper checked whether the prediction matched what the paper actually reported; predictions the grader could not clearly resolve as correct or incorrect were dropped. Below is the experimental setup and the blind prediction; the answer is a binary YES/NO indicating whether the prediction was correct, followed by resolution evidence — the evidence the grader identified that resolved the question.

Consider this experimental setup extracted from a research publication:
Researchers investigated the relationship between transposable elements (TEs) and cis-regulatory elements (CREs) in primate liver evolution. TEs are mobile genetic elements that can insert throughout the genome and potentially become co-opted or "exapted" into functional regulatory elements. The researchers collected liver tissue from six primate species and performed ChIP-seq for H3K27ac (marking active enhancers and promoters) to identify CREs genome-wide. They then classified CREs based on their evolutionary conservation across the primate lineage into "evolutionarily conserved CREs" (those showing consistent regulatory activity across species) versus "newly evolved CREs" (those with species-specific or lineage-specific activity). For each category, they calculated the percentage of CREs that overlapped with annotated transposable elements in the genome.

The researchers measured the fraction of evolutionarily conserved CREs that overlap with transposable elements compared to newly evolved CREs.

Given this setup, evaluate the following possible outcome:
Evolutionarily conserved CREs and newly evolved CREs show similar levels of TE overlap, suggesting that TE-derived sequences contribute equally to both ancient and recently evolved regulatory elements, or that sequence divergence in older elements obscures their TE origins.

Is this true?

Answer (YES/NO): NO